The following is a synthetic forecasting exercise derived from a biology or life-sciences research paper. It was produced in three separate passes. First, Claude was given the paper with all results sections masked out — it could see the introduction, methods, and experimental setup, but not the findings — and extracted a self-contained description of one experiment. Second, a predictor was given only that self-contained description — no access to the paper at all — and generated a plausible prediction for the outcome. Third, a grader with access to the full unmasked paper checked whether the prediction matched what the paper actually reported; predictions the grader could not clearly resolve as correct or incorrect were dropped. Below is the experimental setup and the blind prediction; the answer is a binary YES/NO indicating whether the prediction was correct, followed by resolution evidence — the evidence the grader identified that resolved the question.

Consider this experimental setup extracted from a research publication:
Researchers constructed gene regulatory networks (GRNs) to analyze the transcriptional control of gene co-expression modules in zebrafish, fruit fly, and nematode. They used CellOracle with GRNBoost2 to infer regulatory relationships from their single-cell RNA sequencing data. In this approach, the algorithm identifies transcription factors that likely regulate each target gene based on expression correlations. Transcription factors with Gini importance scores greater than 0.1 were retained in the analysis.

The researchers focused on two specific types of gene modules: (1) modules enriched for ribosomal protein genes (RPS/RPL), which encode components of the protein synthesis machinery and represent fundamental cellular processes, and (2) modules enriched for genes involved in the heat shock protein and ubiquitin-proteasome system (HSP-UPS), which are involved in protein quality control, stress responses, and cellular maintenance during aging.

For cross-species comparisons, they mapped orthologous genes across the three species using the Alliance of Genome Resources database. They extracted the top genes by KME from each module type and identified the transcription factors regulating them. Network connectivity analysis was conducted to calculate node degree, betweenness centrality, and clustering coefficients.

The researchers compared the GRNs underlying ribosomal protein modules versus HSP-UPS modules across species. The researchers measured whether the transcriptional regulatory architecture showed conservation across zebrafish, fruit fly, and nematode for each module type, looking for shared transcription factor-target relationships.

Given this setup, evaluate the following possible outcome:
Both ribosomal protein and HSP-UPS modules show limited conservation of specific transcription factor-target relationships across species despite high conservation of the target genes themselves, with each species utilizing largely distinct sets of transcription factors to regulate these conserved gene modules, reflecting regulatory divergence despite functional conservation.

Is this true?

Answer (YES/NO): NO